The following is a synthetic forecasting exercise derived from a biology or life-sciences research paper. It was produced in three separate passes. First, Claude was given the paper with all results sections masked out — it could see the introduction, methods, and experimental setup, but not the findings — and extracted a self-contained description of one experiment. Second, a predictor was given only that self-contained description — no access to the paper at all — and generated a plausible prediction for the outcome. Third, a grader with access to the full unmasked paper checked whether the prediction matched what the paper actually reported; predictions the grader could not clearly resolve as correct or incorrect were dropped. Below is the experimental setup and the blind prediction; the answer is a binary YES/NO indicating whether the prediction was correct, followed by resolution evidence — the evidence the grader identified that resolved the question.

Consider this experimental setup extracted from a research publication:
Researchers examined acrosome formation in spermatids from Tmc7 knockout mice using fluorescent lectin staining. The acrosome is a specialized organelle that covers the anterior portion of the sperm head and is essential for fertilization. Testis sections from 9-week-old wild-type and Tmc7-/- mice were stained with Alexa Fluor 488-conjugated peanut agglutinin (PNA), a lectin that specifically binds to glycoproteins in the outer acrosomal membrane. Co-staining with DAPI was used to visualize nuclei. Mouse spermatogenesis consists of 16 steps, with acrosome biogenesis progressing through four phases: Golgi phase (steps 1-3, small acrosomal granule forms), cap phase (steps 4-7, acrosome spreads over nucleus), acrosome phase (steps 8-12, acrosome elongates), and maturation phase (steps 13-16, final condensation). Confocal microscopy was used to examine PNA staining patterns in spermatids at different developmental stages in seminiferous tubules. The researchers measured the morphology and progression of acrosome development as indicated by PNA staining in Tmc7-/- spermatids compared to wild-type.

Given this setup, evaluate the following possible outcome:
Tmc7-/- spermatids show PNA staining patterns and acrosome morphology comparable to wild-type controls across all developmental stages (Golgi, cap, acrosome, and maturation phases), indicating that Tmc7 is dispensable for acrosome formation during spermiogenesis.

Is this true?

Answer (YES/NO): NO